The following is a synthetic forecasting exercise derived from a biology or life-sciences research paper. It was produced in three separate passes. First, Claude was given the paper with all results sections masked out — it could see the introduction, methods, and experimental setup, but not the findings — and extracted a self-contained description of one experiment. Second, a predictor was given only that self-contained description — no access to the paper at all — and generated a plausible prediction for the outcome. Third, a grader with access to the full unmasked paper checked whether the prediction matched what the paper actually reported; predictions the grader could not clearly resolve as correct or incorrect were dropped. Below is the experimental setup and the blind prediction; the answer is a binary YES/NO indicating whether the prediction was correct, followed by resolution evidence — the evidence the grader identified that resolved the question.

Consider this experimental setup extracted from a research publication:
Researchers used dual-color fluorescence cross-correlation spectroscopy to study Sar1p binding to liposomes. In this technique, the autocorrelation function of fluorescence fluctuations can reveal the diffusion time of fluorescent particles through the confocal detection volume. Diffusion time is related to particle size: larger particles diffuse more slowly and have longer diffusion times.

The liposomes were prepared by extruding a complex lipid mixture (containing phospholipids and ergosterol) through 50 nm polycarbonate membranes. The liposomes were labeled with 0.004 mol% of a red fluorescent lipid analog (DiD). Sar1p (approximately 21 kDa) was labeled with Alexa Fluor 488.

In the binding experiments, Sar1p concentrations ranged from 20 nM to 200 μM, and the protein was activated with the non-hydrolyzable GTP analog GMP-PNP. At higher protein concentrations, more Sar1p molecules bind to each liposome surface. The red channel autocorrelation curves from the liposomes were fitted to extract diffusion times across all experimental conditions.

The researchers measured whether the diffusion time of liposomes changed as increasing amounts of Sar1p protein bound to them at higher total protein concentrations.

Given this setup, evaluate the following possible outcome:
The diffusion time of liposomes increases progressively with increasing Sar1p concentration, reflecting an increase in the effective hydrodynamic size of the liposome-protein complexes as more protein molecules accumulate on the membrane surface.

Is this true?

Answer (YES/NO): NO